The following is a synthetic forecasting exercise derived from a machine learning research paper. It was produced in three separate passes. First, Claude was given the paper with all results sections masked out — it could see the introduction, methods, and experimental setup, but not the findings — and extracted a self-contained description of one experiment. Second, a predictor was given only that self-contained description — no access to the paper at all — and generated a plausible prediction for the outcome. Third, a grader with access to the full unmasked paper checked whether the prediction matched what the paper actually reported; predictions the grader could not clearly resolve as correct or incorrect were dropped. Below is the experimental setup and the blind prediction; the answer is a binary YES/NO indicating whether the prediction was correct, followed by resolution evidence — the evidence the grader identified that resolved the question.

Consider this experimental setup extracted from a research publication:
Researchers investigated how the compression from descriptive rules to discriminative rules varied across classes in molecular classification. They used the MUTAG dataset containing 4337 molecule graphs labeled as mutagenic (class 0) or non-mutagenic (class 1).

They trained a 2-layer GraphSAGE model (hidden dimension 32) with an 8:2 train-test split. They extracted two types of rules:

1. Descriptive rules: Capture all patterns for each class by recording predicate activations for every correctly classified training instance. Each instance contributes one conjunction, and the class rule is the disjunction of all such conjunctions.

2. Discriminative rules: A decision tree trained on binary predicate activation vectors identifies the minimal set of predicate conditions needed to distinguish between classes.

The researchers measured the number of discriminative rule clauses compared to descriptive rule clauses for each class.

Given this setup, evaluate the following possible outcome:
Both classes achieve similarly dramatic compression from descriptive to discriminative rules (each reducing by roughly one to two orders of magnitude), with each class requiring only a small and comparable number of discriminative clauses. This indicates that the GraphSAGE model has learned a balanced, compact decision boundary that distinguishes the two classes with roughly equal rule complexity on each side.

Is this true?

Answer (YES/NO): NO